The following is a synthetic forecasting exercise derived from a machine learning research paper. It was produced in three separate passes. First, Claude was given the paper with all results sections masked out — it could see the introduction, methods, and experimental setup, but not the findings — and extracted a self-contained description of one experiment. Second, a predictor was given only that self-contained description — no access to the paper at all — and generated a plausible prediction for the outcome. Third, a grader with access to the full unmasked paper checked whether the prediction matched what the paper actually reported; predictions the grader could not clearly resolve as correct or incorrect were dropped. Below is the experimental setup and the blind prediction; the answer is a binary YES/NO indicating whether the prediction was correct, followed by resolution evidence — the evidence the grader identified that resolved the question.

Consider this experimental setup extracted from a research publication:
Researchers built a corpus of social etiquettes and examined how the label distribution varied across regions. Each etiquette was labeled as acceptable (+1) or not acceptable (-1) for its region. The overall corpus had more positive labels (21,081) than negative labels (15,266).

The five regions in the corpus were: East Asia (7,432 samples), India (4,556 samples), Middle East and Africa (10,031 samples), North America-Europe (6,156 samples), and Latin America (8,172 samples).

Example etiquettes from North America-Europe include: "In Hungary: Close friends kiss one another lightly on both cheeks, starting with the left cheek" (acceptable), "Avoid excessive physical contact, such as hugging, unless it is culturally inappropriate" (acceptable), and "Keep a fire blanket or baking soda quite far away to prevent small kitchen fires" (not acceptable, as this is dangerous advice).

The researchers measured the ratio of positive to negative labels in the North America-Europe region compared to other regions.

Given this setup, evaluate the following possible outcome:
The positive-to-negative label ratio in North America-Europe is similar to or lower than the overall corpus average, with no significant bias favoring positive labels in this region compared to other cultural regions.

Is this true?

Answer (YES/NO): NO